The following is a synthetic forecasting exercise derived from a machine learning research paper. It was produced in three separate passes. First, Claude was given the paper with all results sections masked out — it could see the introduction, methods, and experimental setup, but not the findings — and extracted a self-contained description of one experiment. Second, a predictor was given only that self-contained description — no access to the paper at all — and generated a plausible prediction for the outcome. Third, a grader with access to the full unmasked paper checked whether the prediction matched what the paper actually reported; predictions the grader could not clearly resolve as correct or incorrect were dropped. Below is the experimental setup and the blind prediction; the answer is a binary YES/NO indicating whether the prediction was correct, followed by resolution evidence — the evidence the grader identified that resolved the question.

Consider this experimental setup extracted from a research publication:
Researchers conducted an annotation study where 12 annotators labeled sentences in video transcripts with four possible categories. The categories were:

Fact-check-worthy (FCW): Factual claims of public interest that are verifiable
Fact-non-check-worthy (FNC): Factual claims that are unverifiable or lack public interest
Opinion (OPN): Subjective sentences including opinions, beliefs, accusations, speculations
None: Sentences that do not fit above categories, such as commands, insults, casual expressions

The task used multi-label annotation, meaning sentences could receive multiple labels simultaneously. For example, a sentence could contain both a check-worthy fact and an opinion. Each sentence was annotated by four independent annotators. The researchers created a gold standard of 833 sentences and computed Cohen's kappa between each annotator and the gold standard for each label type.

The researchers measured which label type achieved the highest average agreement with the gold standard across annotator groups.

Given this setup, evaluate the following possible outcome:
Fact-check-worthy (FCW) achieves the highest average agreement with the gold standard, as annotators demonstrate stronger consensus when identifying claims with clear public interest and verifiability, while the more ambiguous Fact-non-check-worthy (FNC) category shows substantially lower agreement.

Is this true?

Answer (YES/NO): NO